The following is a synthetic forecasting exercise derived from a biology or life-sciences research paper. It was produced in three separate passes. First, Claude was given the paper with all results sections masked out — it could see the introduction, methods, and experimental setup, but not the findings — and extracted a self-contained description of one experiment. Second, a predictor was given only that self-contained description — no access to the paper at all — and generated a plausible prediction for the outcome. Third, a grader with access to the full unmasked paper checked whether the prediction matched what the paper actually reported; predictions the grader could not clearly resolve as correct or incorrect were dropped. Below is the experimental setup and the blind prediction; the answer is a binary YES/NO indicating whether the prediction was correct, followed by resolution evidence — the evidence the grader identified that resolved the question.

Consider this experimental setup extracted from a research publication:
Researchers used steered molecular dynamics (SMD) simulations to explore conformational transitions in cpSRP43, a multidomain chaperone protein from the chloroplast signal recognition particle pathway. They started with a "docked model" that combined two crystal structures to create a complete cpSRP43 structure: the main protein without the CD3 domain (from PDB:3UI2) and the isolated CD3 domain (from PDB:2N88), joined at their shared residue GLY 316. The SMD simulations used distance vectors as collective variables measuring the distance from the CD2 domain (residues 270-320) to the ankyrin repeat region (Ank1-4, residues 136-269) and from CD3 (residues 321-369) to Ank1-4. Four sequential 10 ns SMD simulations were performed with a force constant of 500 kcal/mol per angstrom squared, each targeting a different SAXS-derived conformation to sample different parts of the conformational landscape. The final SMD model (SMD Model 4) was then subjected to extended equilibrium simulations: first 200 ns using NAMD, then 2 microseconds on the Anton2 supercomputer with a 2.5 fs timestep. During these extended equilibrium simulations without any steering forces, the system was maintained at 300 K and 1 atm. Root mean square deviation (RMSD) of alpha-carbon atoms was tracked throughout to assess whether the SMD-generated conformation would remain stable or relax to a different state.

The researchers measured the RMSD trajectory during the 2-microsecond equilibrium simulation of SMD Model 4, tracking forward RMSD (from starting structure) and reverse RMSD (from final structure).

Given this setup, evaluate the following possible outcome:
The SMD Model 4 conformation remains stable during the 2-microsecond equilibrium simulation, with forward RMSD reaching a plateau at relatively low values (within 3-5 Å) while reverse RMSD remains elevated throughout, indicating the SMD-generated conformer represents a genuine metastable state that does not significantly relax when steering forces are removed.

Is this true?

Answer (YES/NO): NO